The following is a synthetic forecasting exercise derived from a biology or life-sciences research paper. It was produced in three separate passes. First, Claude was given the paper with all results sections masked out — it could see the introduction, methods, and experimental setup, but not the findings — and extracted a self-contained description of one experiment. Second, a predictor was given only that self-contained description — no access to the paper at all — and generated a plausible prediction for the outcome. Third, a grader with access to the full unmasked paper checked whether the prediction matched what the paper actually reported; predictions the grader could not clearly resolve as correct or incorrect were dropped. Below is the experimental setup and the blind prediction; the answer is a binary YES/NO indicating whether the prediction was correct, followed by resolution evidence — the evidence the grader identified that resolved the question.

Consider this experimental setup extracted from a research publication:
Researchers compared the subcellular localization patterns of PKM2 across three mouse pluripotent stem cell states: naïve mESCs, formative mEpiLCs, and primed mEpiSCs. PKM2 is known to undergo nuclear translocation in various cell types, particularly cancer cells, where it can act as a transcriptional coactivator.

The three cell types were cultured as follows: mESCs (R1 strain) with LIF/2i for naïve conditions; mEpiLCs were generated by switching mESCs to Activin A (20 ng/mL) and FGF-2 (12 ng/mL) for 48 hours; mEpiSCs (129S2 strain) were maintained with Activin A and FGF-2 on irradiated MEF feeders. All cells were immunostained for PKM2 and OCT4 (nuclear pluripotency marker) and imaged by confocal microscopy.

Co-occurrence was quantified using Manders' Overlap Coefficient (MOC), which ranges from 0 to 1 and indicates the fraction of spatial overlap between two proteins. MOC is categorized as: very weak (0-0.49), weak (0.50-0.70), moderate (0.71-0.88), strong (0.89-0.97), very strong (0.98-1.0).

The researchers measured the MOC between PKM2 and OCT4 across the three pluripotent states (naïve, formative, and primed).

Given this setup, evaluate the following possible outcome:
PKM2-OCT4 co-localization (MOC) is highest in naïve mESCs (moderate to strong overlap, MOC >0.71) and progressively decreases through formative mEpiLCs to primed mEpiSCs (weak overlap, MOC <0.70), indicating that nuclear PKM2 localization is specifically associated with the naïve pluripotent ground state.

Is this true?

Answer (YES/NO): NO